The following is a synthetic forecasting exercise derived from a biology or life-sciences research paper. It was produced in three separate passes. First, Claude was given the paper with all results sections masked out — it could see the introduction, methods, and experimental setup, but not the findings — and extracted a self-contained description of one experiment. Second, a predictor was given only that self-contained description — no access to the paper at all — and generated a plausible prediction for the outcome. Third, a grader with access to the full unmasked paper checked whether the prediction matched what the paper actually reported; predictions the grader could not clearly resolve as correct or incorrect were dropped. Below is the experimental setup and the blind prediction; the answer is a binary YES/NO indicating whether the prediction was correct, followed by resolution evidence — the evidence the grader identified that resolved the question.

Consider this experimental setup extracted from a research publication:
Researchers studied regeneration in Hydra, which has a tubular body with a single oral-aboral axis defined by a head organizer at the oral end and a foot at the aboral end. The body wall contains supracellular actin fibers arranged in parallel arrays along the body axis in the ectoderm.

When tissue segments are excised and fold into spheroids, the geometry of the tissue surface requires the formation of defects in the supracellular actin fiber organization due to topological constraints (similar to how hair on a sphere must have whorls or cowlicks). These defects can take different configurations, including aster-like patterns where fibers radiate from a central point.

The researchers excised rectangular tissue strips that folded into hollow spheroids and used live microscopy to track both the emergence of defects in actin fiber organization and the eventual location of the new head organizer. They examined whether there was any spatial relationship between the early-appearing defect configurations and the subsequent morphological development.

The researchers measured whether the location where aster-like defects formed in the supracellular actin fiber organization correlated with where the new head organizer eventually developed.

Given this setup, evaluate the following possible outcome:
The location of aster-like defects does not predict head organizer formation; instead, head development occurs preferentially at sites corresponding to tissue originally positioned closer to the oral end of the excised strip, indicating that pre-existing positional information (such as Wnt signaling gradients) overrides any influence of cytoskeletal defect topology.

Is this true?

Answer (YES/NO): NO